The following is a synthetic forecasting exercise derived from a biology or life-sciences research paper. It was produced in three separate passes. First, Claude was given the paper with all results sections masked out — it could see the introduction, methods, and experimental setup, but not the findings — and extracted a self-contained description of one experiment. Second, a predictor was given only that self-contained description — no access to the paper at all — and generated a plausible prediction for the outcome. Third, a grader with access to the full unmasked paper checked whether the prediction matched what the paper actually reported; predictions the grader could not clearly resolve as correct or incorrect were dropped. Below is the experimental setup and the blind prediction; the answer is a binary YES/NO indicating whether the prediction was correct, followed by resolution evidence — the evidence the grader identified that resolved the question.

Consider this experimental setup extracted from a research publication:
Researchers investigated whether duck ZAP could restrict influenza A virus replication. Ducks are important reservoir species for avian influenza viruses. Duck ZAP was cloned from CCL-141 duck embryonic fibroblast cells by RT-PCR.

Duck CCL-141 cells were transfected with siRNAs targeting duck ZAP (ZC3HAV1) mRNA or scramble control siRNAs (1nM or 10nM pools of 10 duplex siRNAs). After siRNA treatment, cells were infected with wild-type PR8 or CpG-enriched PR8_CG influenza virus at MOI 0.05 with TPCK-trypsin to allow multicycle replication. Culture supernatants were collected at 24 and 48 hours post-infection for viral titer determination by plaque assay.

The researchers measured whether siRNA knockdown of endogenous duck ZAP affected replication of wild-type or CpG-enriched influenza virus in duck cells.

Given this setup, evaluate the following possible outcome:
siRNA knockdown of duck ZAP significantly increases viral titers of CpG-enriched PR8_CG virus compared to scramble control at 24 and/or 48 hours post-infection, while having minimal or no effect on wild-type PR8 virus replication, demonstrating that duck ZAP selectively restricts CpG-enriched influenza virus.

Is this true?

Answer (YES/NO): NO